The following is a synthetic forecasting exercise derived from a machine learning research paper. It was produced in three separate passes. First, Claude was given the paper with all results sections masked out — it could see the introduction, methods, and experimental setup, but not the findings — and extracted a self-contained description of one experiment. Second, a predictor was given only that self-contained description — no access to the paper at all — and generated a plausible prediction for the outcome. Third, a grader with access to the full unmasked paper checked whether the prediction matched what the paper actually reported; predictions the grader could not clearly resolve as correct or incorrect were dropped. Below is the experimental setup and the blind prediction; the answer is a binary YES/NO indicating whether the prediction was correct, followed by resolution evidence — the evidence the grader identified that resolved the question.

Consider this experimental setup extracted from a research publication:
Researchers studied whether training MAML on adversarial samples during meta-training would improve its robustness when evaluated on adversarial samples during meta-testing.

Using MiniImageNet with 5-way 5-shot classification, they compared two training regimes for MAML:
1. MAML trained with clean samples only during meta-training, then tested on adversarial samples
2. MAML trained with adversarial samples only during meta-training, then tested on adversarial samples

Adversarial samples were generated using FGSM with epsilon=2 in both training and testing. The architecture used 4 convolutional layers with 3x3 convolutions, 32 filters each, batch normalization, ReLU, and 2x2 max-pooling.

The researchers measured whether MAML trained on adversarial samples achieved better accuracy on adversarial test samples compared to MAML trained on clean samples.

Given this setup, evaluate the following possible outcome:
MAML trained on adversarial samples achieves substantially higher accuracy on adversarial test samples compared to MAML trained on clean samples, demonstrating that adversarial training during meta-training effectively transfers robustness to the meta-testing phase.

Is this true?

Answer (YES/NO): NO